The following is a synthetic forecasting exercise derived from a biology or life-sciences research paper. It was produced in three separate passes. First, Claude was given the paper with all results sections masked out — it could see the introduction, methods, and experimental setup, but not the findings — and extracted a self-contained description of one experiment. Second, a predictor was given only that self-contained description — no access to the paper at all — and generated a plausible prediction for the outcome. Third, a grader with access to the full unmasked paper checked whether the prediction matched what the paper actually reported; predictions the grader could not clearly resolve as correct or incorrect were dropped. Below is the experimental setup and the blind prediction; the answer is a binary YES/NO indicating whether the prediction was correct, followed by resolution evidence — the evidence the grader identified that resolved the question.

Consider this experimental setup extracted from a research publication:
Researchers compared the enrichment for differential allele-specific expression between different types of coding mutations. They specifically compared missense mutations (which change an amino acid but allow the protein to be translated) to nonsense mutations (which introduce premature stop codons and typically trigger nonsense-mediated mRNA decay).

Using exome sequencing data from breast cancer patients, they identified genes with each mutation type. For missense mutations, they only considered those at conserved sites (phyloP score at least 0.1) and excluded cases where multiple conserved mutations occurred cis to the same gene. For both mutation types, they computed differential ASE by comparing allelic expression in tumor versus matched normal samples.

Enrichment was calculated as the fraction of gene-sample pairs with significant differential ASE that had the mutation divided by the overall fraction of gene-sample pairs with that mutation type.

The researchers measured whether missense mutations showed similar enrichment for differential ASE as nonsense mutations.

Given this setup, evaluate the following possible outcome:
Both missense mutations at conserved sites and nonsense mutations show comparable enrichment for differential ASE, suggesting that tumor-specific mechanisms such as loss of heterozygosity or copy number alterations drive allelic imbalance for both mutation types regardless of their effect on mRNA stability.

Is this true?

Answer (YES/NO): NO